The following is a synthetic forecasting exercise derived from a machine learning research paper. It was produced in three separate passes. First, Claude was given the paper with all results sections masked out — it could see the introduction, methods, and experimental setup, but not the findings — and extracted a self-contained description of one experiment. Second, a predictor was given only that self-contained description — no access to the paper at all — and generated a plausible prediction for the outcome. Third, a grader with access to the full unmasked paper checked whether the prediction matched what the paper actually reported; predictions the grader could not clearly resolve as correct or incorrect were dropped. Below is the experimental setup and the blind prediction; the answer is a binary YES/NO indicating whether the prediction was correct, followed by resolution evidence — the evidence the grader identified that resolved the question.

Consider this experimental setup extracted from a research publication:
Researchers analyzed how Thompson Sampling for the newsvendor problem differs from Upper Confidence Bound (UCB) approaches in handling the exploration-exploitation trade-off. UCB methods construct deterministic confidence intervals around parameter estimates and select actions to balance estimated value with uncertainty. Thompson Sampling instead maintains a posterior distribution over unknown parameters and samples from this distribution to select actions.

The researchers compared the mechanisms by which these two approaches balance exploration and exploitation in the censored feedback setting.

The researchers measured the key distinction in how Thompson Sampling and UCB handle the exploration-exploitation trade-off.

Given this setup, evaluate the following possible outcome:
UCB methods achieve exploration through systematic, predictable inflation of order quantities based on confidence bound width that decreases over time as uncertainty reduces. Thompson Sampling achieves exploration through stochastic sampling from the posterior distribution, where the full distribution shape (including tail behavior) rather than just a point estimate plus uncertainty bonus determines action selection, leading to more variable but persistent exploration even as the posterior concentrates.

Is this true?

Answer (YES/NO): NO